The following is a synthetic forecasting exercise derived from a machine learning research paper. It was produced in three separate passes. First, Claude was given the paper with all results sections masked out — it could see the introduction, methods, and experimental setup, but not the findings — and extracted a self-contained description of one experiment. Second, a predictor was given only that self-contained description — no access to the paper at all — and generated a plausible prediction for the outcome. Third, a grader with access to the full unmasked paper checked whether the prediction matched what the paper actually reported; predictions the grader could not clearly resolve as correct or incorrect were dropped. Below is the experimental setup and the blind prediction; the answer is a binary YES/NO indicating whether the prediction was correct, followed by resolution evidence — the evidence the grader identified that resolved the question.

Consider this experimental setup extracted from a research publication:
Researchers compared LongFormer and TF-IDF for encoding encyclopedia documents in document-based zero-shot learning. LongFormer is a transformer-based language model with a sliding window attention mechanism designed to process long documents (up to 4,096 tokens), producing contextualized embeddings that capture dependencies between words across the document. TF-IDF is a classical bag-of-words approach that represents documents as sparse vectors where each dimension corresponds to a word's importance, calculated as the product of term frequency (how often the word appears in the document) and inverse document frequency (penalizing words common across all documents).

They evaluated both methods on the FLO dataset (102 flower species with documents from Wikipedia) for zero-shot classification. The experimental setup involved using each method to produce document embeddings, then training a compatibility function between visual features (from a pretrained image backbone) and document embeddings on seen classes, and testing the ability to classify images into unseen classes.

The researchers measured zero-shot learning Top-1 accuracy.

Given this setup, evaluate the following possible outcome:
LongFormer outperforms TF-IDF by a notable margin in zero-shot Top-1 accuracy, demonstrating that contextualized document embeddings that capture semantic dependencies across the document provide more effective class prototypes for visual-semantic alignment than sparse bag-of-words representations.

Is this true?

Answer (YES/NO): NO